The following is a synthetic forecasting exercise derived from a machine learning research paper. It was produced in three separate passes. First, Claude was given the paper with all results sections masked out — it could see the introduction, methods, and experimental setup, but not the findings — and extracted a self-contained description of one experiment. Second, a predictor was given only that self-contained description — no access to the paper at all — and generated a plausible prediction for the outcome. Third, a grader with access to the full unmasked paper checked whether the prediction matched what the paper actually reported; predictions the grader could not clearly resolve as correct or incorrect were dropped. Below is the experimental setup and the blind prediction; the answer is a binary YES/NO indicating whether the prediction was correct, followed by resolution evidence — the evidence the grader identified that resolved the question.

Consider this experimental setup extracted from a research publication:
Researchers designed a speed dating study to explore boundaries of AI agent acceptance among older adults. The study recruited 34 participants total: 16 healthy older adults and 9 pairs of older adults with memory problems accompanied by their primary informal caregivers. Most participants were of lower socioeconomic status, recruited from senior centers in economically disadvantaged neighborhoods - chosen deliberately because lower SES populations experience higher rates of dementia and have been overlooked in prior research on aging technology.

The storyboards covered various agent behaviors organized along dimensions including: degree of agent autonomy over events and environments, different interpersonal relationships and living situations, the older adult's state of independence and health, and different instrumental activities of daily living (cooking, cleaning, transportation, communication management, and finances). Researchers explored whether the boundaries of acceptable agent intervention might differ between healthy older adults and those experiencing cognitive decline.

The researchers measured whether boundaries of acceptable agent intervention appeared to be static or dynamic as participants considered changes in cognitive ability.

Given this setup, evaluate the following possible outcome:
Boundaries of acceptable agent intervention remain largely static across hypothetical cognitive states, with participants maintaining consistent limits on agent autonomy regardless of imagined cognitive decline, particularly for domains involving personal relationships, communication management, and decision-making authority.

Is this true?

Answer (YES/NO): NO